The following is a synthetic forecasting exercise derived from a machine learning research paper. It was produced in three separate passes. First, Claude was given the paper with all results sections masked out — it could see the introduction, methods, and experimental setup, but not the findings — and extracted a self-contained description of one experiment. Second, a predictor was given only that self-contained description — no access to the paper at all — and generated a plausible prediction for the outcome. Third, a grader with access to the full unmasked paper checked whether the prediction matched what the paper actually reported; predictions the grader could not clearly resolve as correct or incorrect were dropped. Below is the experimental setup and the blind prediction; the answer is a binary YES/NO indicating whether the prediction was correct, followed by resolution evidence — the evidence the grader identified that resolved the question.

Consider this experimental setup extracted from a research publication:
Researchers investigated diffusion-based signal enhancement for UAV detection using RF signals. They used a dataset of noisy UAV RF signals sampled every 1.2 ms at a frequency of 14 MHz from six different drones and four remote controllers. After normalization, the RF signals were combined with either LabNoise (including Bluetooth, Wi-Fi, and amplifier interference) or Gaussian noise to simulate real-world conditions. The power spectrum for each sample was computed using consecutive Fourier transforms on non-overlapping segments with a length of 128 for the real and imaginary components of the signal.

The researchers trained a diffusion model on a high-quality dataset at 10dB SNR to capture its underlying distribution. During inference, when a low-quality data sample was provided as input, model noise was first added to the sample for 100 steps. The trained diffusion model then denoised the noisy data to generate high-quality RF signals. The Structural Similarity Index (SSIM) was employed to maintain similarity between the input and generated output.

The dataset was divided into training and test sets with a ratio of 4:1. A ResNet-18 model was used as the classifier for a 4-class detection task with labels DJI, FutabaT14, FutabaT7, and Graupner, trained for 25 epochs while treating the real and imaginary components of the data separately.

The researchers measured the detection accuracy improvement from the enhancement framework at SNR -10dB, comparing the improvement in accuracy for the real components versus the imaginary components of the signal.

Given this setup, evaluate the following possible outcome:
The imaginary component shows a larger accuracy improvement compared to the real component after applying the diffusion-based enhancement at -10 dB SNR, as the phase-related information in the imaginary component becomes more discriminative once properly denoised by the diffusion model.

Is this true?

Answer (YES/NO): YES